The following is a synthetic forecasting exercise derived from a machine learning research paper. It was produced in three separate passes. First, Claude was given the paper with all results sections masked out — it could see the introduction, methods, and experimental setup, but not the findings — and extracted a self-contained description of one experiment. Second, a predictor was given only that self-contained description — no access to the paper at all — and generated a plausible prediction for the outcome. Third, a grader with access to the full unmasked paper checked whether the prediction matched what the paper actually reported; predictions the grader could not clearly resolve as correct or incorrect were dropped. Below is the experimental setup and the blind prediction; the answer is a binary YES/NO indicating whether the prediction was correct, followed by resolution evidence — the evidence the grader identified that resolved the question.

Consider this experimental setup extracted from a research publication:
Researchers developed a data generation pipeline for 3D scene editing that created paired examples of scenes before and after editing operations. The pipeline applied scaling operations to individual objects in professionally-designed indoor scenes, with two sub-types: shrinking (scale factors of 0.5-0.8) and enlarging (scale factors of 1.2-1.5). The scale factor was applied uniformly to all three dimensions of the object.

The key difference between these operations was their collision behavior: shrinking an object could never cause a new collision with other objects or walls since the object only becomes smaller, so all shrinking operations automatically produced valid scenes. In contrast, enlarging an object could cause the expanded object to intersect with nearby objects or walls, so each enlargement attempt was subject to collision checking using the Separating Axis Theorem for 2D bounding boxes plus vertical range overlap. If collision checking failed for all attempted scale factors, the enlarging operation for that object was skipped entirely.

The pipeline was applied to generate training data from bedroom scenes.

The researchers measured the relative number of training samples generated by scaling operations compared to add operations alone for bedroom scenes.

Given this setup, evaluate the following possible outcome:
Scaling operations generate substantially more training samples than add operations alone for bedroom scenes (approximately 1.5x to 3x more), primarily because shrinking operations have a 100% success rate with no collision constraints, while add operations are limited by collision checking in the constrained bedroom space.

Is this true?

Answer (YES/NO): NO